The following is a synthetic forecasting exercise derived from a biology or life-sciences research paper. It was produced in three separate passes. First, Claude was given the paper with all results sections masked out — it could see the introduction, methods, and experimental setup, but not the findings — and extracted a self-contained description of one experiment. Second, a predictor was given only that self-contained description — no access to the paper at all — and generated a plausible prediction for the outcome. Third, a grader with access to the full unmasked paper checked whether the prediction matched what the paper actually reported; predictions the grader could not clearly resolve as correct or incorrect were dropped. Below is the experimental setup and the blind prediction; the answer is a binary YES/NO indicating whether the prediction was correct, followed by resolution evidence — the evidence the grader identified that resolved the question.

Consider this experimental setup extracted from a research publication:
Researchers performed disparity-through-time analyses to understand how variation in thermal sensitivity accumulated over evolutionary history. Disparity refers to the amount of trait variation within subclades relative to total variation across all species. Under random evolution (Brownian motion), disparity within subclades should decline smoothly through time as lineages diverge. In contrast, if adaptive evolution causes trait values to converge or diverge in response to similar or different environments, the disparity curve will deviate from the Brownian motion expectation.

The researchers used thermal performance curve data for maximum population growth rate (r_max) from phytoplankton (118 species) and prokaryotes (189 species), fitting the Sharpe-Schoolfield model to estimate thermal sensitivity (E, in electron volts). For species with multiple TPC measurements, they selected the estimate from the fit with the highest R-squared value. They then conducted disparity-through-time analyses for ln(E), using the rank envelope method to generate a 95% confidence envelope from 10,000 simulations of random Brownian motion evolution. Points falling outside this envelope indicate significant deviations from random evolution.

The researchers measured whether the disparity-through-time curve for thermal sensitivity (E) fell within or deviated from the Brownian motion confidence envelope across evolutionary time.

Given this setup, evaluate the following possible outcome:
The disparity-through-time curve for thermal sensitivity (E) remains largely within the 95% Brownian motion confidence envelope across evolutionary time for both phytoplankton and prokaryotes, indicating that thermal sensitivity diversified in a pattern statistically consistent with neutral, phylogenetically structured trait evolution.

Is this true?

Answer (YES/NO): NO